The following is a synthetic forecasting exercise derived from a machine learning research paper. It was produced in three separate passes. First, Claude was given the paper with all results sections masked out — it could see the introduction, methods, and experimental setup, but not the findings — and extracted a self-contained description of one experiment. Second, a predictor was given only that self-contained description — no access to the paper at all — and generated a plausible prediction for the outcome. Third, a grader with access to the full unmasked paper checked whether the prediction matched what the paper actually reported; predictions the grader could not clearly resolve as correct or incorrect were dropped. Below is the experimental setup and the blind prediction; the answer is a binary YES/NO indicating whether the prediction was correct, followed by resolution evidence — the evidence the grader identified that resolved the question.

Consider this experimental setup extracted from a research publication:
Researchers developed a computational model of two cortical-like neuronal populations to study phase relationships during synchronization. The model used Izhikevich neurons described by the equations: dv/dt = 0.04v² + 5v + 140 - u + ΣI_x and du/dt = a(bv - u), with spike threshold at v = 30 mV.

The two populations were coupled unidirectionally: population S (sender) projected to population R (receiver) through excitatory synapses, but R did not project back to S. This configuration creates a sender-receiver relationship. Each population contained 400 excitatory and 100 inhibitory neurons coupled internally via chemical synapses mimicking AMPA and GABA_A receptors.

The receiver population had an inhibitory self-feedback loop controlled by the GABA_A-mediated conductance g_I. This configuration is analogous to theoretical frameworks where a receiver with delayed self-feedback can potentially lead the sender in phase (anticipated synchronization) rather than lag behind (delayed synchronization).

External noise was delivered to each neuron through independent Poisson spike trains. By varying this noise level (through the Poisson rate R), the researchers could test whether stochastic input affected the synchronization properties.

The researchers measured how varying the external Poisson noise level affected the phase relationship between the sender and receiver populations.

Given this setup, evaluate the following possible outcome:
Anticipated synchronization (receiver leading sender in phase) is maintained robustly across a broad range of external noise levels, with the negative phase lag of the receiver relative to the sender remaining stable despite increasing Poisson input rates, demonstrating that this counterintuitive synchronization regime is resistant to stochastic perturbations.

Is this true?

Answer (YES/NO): NO